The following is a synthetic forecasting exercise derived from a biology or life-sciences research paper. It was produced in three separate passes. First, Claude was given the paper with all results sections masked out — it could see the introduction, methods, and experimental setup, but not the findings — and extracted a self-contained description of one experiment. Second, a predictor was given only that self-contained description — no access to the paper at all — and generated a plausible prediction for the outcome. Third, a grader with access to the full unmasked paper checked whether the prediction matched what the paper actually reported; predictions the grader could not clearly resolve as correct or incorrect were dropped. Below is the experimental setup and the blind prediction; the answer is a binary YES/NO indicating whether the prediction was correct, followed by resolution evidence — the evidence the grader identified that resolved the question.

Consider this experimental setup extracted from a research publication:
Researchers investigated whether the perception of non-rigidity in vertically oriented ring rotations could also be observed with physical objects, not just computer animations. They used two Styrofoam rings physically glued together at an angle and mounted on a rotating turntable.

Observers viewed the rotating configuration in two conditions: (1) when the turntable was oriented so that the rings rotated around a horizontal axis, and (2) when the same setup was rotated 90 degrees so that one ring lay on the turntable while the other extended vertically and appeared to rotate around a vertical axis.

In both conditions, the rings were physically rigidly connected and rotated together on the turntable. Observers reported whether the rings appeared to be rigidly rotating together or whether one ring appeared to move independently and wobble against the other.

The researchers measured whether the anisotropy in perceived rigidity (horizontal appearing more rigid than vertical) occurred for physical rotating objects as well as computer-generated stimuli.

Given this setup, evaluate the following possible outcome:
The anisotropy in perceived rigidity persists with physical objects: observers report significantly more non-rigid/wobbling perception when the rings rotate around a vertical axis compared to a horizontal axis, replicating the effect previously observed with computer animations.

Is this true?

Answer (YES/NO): YES